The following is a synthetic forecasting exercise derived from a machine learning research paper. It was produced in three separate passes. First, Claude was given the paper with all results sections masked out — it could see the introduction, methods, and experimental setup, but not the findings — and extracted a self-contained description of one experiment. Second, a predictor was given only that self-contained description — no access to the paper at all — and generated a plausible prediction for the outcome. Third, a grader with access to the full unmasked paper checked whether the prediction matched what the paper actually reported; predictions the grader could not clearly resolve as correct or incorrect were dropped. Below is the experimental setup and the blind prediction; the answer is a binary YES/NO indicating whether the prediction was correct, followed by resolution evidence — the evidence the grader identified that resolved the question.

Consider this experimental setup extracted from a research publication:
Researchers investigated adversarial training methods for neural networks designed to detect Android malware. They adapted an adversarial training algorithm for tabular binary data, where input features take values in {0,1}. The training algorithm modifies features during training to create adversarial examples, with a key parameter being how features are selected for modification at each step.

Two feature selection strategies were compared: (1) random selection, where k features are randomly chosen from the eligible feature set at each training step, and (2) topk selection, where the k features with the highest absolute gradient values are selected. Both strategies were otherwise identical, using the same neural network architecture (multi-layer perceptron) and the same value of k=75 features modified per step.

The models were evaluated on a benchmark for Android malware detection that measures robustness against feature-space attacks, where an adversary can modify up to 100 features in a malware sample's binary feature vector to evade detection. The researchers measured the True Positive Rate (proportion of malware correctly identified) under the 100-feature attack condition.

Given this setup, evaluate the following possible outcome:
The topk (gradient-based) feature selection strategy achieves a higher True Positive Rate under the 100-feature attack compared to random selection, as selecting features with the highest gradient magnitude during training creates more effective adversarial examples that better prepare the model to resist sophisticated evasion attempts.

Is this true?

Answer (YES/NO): YES